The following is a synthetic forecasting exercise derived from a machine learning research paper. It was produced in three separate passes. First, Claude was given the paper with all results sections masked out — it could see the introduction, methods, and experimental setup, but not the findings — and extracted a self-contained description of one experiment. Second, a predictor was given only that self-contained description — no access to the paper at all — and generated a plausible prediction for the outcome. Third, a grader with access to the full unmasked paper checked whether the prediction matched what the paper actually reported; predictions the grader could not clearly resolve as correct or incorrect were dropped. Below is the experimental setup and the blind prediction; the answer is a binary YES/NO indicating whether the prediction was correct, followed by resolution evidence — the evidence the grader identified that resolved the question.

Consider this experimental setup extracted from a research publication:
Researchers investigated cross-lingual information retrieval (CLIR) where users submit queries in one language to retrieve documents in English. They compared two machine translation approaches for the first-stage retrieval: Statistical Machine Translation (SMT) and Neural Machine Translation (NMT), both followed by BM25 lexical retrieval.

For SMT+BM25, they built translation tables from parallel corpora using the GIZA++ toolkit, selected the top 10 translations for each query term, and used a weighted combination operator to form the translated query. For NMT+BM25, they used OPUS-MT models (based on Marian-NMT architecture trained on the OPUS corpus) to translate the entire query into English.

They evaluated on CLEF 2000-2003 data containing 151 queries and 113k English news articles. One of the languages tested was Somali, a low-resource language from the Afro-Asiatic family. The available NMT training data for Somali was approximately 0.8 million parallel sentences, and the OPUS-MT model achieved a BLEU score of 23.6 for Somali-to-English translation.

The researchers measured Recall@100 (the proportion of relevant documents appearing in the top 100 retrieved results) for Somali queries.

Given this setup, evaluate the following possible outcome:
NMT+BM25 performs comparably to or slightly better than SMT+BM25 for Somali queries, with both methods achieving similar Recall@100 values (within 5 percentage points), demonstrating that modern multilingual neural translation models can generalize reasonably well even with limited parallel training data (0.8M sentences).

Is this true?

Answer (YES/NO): NO